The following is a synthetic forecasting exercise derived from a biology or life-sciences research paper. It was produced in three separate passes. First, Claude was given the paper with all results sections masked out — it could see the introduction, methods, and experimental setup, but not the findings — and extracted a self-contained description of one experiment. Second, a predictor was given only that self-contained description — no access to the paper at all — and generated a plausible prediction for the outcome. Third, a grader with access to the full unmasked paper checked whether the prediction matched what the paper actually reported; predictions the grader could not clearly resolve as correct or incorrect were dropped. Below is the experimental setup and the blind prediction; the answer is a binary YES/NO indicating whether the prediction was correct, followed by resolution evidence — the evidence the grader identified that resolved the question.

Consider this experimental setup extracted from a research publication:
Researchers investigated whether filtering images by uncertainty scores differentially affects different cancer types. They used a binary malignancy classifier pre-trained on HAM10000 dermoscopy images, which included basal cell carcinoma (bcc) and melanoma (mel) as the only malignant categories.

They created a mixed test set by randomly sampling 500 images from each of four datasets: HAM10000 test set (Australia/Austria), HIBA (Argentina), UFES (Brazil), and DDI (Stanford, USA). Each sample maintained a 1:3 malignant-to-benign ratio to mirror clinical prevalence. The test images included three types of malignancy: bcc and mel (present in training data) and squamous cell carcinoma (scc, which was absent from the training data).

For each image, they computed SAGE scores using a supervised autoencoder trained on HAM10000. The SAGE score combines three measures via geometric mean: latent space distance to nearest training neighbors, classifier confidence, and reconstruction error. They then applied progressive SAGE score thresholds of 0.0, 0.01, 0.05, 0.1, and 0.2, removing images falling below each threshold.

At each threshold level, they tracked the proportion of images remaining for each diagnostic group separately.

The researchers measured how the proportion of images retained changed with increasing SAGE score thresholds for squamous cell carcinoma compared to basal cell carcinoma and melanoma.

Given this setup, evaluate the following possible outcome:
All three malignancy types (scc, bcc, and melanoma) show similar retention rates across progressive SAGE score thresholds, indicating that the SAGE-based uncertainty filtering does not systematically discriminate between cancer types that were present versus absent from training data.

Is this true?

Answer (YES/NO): NO